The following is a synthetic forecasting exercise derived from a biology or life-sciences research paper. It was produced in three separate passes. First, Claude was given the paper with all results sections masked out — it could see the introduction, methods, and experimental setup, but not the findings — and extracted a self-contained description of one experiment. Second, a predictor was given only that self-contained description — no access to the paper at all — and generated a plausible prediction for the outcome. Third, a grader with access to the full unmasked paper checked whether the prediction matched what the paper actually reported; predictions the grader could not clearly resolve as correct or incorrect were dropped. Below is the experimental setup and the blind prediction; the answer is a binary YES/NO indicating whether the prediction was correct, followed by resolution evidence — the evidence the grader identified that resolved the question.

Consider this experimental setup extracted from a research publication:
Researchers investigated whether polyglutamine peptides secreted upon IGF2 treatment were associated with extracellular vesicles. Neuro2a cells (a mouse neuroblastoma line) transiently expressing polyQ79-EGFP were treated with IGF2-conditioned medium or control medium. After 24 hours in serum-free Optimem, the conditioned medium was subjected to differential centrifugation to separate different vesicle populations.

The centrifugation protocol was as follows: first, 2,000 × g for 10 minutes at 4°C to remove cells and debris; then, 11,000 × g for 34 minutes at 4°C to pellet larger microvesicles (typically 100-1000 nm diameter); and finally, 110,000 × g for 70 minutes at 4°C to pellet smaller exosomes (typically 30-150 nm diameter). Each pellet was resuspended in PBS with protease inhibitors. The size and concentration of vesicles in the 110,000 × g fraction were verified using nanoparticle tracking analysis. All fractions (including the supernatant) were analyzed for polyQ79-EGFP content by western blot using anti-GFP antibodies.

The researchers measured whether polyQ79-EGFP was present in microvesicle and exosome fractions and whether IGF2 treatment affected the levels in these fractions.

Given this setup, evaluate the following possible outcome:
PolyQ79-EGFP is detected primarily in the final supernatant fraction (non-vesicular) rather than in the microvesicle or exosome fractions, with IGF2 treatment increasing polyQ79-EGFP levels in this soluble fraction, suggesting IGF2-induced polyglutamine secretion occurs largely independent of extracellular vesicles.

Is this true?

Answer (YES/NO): NO